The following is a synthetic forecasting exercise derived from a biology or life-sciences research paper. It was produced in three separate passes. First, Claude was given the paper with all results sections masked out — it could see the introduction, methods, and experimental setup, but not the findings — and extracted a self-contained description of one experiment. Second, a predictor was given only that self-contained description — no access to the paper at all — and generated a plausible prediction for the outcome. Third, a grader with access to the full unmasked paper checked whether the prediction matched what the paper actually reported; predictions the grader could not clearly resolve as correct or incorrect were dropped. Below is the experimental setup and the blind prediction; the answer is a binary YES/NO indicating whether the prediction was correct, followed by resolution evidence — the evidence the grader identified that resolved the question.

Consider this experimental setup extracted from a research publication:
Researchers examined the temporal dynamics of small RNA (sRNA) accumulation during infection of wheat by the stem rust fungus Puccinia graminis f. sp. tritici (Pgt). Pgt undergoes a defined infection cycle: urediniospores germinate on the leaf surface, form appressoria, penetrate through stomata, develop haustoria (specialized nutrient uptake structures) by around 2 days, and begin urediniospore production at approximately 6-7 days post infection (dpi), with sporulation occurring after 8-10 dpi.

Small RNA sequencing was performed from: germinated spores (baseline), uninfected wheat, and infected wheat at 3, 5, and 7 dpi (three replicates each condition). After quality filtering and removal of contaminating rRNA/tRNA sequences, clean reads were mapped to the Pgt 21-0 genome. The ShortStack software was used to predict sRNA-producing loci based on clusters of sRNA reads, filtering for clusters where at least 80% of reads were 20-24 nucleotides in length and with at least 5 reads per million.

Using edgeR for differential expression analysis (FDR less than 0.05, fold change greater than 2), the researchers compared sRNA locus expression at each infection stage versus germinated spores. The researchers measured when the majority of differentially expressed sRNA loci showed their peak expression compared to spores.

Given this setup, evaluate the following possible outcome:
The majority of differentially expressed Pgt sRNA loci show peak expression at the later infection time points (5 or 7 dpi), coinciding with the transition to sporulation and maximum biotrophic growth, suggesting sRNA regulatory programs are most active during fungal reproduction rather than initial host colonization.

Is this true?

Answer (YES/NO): NO